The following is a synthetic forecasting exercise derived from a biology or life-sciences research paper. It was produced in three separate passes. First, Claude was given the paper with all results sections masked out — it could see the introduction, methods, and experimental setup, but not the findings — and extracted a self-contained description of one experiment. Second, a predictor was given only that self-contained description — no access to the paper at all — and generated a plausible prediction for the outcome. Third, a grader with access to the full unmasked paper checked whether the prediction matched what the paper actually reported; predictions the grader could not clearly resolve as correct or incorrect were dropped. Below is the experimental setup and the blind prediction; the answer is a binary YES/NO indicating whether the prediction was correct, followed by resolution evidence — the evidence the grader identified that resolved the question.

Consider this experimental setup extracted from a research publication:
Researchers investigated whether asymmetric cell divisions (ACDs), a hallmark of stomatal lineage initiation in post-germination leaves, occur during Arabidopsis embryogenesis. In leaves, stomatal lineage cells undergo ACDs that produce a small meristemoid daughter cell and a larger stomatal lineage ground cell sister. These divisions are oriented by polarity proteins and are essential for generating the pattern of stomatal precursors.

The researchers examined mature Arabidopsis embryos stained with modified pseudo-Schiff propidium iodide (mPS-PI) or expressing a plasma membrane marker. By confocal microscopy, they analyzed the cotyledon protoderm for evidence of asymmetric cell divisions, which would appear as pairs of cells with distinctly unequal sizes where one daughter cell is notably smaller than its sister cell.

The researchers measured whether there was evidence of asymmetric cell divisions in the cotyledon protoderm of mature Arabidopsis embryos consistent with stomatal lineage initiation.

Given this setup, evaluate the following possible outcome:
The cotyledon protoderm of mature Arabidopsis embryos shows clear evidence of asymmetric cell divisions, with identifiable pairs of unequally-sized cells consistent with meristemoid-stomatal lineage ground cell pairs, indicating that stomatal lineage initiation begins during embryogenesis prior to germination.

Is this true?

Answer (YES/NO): YES